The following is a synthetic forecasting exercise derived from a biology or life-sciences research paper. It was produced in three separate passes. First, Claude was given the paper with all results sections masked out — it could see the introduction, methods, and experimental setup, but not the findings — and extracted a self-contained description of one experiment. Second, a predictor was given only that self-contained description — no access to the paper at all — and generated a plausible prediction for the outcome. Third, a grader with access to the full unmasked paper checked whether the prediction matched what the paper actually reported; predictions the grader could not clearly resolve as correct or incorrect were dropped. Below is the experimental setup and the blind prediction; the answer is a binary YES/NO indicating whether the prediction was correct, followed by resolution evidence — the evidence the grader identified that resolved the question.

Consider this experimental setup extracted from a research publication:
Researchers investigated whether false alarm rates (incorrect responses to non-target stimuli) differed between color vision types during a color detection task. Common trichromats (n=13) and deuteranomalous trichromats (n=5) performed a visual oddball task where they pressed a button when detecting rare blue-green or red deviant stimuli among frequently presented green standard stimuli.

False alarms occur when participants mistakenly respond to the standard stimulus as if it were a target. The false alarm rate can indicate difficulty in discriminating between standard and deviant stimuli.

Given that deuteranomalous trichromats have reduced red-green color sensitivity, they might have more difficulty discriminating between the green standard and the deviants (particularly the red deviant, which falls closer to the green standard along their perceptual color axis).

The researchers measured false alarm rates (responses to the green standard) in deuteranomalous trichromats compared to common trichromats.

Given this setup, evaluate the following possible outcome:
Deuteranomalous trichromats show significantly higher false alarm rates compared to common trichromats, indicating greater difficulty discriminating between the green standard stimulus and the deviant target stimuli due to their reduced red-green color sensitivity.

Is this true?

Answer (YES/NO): NO